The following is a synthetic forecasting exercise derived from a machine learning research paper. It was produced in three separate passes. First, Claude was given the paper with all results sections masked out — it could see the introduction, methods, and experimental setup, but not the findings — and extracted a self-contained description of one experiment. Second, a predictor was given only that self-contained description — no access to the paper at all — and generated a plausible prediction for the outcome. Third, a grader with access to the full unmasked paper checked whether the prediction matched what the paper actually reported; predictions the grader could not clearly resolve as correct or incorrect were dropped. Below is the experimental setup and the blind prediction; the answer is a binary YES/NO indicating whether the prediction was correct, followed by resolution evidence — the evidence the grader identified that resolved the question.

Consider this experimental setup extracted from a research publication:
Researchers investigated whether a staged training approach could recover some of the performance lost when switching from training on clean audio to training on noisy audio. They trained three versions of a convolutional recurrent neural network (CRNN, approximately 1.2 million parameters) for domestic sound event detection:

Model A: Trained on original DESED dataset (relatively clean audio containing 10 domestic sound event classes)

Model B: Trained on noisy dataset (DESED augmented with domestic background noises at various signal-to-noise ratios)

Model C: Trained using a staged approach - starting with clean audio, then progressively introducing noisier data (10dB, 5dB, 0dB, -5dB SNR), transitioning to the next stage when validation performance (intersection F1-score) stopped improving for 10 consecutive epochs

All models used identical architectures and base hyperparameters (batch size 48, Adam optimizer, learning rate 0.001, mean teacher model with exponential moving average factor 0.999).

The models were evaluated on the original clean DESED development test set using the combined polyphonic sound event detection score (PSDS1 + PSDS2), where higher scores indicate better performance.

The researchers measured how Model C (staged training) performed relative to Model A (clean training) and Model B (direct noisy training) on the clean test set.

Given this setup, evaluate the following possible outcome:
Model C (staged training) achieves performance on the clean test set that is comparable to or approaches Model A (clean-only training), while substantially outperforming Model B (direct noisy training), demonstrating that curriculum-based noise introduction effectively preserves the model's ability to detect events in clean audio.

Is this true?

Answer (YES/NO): NO